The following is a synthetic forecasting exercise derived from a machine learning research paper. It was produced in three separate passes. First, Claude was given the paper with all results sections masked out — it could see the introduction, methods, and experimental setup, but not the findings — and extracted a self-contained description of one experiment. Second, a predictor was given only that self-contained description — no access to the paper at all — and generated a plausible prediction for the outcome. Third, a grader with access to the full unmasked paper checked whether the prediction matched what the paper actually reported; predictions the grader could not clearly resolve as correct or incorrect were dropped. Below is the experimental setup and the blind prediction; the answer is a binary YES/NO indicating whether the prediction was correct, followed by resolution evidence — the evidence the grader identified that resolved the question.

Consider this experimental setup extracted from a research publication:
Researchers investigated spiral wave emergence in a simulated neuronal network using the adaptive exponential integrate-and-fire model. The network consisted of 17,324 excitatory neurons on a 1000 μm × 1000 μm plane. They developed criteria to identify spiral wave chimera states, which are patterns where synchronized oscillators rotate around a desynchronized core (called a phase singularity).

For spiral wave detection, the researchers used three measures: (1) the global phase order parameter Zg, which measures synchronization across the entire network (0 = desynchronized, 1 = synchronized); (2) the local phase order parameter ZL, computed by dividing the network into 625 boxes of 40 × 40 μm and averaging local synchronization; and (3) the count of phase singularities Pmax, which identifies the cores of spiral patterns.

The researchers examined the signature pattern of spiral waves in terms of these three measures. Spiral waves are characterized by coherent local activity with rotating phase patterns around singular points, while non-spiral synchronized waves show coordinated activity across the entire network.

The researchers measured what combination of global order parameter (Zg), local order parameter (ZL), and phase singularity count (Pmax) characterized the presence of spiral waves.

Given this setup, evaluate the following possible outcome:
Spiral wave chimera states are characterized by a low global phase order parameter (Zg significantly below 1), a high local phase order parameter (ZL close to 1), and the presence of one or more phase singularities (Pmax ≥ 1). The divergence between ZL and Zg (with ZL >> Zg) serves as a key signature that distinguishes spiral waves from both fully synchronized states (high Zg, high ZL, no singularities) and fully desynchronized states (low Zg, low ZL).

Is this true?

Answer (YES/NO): YES